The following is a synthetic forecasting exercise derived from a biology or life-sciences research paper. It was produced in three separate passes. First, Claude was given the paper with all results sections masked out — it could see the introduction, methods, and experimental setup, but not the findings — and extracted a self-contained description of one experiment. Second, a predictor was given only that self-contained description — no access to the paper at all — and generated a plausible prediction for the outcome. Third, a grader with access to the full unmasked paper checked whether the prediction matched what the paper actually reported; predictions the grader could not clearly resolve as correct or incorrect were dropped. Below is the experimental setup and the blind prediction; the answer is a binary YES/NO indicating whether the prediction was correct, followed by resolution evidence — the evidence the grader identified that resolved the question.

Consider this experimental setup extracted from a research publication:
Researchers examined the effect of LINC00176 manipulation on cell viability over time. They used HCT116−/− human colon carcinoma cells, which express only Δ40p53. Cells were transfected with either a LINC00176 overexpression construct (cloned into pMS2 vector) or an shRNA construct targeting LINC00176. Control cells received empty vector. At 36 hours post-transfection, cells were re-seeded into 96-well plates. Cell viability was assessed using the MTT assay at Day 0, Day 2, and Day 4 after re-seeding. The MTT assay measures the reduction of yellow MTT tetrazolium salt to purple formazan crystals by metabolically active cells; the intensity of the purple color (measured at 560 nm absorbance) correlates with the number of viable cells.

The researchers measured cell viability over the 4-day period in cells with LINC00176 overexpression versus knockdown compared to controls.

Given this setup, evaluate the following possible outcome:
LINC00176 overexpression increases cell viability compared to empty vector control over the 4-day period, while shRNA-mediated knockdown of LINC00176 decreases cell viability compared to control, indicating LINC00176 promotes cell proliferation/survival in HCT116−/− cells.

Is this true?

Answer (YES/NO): NO